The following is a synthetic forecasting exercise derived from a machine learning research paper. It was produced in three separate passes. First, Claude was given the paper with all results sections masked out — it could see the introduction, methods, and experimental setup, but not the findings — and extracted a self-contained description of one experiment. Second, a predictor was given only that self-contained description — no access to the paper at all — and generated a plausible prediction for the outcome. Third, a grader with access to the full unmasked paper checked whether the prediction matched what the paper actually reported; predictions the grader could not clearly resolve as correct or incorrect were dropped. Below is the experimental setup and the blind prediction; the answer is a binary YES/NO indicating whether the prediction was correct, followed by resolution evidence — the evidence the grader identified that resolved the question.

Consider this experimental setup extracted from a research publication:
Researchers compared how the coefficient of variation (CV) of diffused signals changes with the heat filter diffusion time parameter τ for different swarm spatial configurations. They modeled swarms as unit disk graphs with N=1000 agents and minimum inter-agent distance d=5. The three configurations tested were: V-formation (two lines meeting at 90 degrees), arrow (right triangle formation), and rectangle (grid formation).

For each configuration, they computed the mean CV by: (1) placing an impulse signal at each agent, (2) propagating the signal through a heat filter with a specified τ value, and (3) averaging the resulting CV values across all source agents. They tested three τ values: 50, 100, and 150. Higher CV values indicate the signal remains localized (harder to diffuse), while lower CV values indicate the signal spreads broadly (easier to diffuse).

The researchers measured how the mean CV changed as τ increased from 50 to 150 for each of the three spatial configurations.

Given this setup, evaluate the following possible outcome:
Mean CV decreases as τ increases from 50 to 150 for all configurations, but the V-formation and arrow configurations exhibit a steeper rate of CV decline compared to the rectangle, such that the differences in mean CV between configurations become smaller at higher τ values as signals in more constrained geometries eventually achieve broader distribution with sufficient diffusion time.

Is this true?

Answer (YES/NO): NO